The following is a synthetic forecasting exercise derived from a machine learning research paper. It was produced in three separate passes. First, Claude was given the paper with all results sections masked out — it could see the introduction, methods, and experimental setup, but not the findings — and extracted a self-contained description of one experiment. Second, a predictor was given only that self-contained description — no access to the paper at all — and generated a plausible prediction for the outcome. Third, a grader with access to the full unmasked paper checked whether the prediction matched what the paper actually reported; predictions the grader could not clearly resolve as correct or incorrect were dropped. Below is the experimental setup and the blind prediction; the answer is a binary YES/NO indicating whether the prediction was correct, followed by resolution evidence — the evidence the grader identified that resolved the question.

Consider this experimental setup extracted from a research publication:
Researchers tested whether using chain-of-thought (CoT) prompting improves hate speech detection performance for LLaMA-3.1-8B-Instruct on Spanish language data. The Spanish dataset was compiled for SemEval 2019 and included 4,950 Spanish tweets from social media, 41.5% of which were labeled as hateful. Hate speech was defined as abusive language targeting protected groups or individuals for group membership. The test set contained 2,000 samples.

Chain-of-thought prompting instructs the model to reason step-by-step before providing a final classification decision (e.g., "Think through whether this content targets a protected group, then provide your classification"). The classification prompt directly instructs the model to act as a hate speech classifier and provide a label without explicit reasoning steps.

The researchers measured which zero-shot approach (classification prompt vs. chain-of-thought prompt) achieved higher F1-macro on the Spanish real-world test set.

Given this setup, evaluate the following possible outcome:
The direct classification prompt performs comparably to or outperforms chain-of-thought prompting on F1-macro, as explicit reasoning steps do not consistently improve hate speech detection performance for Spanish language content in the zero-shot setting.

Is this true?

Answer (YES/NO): YES